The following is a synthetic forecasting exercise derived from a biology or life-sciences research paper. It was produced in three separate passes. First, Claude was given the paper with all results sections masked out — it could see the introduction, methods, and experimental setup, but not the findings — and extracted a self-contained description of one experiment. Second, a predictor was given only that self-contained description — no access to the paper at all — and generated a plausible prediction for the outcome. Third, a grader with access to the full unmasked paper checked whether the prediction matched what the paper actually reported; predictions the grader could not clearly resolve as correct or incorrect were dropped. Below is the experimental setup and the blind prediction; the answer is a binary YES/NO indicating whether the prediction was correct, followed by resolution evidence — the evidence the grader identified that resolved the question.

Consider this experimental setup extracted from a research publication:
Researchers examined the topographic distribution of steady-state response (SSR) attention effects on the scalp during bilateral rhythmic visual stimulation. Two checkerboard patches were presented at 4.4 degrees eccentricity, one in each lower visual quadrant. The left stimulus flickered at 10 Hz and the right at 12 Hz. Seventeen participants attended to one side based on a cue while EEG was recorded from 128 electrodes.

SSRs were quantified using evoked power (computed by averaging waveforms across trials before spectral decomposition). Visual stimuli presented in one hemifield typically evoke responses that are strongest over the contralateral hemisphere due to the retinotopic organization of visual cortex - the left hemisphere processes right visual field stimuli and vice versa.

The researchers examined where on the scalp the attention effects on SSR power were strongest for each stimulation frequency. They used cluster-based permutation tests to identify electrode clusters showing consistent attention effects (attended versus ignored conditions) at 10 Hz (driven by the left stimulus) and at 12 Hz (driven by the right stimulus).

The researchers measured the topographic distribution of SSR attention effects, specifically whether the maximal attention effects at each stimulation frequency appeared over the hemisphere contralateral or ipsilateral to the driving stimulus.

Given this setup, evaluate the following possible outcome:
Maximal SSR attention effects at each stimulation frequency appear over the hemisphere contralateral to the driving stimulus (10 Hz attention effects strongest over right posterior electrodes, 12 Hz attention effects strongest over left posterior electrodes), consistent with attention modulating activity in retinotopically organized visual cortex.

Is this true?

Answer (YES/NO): NO